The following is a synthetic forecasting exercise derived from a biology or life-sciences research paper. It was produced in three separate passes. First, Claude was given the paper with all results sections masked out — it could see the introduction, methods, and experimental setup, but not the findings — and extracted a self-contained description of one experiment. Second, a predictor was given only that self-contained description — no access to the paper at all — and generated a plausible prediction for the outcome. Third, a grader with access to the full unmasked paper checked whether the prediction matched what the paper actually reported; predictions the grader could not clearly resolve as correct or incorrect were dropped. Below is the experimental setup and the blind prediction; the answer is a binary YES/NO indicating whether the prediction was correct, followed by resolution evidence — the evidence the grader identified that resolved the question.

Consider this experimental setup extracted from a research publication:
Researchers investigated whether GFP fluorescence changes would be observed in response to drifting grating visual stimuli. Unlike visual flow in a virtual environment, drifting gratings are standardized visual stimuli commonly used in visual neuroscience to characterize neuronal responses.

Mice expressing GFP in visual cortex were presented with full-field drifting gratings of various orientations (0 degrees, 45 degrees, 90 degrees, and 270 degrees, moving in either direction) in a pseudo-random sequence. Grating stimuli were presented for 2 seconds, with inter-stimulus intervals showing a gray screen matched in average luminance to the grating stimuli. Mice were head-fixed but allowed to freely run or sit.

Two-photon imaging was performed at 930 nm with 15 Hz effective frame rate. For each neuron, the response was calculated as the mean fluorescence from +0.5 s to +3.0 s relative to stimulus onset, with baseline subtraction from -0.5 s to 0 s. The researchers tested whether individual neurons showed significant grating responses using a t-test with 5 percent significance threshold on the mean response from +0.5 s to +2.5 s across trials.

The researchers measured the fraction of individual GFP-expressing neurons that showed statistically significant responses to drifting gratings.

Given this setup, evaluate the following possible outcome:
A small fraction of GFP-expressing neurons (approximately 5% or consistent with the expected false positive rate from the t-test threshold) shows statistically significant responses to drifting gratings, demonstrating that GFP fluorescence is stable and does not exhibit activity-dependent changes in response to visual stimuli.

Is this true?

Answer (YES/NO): NO